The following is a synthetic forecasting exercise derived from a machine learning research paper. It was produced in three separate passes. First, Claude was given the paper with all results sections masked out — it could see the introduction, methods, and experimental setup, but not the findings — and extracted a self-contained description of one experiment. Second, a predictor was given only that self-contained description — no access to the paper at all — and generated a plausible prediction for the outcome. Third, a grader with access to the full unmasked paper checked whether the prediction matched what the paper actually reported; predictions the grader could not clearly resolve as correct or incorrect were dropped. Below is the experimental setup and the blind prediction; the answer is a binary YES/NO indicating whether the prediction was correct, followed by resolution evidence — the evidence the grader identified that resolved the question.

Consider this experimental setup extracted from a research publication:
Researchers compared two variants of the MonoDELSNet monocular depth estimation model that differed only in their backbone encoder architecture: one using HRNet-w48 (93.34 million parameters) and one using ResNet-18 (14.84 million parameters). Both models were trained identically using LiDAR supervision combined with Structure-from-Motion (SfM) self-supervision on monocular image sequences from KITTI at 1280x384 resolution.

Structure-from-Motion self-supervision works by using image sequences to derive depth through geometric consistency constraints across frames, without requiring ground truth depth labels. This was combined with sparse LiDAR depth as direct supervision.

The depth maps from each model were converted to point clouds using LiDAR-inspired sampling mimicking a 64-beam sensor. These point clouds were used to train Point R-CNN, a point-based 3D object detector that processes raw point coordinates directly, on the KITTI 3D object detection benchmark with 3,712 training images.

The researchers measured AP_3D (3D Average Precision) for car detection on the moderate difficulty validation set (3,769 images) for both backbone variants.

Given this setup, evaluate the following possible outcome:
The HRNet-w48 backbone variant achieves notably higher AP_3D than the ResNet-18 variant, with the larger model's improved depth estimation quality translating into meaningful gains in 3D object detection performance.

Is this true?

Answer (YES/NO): YES